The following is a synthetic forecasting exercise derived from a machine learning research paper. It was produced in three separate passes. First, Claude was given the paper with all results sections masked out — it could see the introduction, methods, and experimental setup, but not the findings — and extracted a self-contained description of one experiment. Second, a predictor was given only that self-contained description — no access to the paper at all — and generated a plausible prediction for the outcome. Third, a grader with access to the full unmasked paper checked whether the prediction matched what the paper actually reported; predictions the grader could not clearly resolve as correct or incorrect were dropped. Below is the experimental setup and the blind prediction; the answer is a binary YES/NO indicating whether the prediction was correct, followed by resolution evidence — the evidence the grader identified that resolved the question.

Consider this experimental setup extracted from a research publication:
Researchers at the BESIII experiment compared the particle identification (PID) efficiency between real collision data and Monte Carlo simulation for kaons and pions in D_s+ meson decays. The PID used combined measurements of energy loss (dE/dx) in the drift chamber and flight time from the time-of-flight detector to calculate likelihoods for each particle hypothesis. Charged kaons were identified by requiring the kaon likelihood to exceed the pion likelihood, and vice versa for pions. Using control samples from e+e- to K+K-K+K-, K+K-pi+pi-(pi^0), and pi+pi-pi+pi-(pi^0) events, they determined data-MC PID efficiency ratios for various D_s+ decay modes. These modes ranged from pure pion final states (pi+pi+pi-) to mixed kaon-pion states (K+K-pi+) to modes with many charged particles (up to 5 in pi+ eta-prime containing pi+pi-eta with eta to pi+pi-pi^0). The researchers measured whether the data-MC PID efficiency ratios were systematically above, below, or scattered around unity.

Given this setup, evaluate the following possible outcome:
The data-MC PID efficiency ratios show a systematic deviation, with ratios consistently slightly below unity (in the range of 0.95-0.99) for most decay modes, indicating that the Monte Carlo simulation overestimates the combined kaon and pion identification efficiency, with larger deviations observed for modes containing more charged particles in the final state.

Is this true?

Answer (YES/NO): NO